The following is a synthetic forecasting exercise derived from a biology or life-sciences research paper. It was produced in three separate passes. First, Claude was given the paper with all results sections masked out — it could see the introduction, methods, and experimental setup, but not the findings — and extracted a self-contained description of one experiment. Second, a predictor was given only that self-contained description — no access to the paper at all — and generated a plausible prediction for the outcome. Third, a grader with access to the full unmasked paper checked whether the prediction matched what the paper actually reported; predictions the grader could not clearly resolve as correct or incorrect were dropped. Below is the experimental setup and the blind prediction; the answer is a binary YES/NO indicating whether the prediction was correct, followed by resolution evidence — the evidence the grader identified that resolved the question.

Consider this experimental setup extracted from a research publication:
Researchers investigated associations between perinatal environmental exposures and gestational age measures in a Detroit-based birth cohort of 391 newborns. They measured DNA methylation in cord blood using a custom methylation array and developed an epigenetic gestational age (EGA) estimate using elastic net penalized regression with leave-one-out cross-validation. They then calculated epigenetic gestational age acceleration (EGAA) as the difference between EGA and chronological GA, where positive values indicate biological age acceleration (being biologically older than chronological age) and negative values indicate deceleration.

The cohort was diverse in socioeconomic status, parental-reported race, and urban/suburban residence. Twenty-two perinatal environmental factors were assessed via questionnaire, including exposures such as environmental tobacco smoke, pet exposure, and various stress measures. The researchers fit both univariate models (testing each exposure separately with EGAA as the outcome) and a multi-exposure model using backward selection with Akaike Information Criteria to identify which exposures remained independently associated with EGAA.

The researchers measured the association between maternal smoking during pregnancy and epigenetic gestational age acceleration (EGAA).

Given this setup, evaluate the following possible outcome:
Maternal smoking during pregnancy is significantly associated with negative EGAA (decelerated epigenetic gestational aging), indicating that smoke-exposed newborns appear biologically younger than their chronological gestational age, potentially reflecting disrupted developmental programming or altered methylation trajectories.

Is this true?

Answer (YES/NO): NO